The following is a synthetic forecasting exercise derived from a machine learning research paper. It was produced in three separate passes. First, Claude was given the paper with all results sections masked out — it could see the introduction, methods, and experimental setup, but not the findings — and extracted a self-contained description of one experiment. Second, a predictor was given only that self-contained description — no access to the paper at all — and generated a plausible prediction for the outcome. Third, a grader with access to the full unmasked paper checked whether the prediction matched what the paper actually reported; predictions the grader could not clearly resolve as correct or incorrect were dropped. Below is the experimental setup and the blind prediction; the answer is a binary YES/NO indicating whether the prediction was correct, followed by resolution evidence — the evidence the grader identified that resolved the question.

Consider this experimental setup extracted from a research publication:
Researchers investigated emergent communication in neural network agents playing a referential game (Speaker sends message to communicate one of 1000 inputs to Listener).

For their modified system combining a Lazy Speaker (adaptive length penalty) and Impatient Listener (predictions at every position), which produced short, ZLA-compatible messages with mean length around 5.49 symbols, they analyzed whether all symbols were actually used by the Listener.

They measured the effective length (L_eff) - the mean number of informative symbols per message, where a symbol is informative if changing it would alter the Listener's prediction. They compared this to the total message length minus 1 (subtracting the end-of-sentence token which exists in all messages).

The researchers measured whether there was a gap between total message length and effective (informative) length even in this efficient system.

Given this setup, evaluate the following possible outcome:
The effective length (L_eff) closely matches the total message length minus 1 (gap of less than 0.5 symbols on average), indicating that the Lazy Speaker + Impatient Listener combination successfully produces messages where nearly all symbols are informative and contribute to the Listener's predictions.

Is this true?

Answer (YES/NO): NO